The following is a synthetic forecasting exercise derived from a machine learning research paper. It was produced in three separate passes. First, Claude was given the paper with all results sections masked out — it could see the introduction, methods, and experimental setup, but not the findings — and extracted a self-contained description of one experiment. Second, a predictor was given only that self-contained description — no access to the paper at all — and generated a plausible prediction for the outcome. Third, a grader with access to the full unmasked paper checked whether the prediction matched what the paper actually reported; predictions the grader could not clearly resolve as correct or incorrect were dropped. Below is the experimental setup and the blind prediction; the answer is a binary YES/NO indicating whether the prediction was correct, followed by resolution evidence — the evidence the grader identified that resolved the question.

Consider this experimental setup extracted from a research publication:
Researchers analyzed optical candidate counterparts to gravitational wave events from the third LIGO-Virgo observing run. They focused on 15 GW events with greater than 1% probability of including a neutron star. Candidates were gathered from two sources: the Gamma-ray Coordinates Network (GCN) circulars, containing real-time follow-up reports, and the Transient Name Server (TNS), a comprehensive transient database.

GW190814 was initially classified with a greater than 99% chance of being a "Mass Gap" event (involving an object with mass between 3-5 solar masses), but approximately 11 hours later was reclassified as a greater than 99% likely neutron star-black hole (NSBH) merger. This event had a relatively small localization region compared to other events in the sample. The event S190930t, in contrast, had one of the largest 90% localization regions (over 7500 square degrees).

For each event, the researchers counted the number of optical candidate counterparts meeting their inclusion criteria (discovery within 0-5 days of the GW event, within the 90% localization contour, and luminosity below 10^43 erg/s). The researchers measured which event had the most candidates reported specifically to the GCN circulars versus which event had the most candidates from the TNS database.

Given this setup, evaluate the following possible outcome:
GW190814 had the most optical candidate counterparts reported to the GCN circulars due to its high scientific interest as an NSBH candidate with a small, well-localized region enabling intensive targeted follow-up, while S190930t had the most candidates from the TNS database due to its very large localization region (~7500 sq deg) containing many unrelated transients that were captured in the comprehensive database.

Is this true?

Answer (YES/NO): YES